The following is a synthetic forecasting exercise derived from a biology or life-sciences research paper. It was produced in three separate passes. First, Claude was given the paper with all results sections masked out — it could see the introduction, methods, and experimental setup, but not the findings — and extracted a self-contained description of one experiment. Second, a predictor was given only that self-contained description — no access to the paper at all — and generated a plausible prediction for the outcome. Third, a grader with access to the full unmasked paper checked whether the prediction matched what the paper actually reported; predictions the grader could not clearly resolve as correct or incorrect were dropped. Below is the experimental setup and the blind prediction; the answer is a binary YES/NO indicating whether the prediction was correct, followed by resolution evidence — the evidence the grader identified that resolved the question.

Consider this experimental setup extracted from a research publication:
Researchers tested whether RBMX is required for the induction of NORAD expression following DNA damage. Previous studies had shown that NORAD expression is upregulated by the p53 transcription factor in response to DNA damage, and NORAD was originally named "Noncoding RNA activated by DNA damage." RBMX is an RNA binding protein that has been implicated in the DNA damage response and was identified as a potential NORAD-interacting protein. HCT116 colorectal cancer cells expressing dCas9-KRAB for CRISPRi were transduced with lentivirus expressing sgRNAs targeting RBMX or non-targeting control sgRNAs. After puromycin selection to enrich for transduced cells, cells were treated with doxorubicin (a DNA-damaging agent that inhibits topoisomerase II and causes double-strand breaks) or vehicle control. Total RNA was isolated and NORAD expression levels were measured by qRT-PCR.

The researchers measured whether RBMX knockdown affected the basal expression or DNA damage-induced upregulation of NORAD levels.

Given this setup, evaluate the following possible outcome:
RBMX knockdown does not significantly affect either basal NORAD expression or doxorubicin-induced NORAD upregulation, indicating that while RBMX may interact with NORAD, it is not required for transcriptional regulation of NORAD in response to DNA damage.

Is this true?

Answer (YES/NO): NO